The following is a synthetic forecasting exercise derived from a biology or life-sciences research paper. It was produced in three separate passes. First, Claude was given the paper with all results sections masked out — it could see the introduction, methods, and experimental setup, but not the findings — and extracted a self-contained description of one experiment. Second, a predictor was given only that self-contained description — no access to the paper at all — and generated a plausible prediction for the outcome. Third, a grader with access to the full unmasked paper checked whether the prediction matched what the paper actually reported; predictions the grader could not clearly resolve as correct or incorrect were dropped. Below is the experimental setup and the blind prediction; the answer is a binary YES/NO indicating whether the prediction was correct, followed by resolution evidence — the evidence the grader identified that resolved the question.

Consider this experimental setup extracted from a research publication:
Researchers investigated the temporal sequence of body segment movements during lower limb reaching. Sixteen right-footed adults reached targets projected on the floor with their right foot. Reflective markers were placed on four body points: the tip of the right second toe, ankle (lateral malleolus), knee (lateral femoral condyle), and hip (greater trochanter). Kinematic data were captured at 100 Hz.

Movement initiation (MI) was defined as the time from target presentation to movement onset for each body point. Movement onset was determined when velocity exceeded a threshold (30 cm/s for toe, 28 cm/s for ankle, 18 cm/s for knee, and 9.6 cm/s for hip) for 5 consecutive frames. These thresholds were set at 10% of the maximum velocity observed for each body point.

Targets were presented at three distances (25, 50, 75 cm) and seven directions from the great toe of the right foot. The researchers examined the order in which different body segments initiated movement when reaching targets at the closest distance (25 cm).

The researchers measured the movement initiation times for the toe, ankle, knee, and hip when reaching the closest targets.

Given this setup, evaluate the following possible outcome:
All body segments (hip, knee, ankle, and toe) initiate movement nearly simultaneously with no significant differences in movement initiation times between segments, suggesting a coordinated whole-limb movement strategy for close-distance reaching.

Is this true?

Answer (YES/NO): NO